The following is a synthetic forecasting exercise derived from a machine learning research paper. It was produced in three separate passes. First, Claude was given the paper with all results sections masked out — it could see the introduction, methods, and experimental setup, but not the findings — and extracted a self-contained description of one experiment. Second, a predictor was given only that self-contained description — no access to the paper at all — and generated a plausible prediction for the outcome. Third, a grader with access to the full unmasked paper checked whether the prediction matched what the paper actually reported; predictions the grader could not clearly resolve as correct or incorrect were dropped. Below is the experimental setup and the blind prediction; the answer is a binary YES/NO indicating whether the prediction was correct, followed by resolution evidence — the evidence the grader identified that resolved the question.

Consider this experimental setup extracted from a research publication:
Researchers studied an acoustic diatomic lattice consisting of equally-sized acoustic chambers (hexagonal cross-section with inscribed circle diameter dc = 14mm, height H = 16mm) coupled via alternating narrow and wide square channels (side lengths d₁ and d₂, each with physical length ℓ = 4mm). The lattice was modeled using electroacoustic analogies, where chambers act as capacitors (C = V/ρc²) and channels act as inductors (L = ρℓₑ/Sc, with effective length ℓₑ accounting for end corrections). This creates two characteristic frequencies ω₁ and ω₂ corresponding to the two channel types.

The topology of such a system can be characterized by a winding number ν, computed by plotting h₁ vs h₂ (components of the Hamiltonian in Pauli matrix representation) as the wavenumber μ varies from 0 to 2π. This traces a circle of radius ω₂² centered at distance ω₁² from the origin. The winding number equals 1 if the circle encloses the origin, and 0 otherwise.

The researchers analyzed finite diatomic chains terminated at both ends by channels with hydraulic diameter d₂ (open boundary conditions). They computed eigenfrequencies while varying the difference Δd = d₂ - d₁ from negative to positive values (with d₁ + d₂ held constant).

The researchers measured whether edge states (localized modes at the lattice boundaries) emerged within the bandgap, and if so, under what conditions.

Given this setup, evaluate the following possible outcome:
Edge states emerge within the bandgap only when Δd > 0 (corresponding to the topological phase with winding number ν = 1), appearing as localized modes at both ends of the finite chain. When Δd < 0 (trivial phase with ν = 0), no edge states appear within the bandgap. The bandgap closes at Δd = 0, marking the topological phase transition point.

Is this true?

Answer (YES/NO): YES